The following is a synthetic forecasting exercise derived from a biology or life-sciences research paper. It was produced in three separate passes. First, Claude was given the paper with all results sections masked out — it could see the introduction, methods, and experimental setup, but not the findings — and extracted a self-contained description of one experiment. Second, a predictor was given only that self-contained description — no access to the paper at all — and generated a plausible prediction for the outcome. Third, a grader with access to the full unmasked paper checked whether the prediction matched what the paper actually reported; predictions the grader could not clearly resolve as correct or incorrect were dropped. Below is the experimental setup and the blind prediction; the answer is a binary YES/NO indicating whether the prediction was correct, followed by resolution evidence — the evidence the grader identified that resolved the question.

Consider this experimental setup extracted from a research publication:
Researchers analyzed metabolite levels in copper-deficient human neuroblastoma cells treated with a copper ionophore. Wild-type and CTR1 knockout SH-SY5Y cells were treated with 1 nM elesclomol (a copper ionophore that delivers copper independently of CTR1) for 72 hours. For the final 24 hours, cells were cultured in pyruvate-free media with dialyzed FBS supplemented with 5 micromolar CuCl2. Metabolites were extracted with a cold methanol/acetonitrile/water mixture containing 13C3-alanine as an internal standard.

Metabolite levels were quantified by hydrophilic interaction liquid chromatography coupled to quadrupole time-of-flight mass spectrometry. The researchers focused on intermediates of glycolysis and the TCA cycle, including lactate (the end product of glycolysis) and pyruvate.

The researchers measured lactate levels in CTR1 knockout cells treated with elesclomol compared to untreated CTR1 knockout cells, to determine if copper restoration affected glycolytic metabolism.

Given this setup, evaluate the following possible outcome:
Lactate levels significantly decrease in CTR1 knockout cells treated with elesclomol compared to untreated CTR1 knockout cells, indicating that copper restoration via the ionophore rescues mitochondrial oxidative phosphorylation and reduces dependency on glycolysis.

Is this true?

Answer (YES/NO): YES